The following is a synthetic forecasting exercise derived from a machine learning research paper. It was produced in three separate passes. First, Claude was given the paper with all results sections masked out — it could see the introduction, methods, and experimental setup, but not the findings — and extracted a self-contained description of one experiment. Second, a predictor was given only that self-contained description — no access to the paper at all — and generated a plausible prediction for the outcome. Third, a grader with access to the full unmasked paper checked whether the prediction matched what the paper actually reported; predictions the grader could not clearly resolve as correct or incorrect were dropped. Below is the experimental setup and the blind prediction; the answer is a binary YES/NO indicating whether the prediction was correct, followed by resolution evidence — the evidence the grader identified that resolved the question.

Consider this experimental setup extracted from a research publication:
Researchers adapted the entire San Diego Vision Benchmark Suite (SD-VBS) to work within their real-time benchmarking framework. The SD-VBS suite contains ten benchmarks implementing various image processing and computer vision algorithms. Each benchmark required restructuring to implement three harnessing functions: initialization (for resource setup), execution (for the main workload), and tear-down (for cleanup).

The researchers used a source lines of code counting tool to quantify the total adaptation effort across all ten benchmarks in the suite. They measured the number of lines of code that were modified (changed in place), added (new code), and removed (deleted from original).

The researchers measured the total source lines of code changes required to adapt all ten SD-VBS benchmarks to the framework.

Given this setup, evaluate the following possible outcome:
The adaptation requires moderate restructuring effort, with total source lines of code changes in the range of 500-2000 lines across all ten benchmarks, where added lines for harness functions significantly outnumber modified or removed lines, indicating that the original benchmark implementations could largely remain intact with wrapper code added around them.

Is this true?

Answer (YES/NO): NO